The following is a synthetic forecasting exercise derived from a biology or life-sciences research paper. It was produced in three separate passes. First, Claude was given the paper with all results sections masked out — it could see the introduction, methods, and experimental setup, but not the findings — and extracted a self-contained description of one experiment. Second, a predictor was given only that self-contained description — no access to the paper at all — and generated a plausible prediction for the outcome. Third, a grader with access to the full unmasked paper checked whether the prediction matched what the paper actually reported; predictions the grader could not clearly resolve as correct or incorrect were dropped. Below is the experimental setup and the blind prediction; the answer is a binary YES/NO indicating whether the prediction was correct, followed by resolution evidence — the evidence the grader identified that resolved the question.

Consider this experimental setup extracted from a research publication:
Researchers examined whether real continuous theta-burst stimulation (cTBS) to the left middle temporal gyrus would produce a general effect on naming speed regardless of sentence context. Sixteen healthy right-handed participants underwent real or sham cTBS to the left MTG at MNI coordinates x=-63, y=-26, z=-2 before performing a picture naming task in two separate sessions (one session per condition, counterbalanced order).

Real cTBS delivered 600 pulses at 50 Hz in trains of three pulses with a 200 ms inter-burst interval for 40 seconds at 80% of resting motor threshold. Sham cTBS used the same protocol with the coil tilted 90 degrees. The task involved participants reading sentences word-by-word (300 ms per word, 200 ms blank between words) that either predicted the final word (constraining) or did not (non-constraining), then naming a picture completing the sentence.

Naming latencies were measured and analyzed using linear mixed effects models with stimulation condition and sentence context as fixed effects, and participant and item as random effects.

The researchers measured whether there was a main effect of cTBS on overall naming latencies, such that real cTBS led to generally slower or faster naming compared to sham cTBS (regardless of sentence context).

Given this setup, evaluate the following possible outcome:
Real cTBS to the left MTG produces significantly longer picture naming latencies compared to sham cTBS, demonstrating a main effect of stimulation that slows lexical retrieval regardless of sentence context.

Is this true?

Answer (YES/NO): NO